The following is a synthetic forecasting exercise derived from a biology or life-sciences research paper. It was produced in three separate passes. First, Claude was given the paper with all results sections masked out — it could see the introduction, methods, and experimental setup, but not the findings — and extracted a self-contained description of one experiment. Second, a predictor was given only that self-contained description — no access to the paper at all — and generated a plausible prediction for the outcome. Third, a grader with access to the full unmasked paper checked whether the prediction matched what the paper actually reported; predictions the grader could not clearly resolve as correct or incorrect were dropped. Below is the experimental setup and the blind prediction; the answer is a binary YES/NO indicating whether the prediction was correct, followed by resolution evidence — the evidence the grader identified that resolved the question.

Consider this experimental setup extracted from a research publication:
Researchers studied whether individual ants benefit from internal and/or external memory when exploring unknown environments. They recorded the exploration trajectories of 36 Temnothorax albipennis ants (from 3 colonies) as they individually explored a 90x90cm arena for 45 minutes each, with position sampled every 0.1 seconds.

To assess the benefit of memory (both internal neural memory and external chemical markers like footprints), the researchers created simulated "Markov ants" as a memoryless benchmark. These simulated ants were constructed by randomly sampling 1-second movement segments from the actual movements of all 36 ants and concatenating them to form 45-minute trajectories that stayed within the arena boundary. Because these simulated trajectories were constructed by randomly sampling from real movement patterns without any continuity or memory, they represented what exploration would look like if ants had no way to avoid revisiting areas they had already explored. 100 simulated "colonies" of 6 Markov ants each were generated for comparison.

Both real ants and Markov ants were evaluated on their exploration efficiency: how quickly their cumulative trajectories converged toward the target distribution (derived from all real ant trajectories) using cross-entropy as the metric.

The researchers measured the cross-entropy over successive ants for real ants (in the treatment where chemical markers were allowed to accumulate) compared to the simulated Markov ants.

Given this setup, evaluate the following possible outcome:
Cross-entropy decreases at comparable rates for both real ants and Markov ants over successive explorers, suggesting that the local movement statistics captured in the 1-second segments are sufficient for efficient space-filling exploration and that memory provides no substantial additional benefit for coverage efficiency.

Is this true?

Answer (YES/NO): NO